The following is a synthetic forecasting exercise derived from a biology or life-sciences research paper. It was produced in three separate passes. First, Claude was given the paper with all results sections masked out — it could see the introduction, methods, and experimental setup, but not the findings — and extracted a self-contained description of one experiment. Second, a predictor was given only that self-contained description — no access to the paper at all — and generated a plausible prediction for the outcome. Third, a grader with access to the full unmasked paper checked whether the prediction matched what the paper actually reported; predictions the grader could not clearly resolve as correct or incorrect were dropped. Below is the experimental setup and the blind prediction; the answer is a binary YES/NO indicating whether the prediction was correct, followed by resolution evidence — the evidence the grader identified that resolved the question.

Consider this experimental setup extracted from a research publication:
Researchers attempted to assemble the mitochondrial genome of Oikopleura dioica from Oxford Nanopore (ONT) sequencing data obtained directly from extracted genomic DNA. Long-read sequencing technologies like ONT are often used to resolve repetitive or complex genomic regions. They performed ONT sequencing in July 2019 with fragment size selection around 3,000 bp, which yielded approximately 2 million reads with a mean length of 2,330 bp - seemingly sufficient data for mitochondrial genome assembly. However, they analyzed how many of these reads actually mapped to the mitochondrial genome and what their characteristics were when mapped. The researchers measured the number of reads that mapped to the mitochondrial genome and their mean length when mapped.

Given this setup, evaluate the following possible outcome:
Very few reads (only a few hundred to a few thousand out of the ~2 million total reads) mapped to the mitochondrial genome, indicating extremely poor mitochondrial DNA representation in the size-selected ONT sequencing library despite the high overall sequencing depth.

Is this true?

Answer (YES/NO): YES